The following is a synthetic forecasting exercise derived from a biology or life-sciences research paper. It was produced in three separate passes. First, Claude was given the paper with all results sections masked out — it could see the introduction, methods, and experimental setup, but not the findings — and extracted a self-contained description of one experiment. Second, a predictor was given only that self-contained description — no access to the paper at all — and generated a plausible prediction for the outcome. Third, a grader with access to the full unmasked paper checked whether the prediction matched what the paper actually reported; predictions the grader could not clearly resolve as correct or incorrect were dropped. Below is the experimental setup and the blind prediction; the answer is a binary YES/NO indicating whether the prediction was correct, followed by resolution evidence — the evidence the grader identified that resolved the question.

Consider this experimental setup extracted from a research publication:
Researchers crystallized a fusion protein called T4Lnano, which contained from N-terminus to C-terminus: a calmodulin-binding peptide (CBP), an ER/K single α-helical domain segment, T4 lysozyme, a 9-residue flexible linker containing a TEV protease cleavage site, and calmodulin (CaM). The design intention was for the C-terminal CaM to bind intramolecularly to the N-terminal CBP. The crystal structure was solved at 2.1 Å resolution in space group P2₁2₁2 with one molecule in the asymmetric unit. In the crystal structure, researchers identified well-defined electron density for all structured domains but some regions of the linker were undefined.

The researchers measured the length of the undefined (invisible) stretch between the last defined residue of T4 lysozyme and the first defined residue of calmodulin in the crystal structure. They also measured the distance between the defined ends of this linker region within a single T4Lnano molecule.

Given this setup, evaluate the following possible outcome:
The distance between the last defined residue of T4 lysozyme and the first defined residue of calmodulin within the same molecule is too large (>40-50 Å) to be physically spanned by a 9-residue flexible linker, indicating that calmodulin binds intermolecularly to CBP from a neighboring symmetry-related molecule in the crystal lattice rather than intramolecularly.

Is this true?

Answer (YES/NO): YES